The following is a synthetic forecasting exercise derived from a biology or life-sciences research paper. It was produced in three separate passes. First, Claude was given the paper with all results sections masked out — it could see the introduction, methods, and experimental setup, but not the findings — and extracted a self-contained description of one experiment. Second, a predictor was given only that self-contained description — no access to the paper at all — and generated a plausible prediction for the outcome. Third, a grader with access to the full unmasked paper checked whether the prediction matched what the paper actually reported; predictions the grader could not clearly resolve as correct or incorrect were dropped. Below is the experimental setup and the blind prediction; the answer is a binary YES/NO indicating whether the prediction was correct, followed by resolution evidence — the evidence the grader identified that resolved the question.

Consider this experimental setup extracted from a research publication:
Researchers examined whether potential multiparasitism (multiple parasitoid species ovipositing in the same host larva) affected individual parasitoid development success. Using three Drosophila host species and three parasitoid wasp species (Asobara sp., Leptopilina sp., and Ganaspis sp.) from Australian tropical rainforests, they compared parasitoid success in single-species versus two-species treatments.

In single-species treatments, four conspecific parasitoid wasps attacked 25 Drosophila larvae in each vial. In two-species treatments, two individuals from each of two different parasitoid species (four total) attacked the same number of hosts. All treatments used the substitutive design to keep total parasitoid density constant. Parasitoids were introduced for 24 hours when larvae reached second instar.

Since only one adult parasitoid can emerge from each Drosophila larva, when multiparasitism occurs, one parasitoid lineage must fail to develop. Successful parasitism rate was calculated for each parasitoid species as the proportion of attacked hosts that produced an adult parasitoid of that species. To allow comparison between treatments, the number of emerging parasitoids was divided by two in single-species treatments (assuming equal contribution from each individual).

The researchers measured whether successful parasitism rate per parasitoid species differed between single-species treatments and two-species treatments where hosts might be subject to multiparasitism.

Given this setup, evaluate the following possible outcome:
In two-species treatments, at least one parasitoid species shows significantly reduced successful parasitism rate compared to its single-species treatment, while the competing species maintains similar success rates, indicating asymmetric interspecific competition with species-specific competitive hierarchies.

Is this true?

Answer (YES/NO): YES